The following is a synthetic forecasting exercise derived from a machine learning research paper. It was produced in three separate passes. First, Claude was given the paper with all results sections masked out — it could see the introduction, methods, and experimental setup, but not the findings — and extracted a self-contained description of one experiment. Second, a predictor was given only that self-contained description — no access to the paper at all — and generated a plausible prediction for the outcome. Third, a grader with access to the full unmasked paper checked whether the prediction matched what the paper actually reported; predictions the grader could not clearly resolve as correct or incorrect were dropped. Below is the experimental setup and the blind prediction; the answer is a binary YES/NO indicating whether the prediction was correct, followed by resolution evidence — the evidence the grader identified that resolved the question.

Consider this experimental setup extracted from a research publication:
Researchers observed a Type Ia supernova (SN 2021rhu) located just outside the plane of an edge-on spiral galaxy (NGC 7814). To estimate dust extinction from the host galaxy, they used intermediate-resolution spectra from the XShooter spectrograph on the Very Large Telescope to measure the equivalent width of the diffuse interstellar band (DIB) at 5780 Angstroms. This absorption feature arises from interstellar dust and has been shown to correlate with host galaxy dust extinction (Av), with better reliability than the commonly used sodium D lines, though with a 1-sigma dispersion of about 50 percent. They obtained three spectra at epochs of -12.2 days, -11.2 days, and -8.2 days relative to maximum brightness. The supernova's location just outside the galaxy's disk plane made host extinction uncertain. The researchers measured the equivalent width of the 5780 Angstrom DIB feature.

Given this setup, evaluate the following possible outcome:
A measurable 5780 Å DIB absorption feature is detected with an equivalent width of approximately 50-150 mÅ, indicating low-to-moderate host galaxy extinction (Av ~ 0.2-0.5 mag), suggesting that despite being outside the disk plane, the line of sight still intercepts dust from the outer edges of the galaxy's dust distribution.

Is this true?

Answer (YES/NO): YES